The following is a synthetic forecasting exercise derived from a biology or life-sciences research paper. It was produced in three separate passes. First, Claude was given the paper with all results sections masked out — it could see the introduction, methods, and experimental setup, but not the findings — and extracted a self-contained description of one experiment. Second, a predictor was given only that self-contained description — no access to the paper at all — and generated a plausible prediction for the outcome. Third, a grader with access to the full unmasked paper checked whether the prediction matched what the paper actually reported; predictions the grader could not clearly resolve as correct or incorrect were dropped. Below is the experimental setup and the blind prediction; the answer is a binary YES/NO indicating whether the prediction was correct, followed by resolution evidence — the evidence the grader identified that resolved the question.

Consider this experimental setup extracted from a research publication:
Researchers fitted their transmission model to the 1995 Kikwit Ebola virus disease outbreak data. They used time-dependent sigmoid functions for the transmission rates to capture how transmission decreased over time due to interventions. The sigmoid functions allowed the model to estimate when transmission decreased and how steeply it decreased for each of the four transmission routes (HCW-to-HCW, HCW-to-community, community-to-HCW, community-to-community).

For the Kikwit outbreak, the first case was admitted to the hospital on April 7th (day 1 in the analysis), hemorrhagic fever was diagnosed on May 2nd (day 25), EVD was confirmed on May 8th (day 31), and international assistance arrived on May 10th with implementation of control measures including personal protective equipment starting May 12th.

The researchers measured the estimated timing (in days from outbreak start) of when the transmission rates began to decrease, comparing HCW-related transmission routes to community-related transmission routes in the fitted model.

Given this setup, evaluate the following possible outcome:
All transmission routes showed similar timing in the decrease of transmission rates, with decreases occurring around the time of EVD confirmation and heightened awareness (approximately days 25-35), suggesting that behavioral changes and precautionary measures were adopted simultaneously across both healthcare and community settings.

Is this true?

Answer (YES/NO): NO